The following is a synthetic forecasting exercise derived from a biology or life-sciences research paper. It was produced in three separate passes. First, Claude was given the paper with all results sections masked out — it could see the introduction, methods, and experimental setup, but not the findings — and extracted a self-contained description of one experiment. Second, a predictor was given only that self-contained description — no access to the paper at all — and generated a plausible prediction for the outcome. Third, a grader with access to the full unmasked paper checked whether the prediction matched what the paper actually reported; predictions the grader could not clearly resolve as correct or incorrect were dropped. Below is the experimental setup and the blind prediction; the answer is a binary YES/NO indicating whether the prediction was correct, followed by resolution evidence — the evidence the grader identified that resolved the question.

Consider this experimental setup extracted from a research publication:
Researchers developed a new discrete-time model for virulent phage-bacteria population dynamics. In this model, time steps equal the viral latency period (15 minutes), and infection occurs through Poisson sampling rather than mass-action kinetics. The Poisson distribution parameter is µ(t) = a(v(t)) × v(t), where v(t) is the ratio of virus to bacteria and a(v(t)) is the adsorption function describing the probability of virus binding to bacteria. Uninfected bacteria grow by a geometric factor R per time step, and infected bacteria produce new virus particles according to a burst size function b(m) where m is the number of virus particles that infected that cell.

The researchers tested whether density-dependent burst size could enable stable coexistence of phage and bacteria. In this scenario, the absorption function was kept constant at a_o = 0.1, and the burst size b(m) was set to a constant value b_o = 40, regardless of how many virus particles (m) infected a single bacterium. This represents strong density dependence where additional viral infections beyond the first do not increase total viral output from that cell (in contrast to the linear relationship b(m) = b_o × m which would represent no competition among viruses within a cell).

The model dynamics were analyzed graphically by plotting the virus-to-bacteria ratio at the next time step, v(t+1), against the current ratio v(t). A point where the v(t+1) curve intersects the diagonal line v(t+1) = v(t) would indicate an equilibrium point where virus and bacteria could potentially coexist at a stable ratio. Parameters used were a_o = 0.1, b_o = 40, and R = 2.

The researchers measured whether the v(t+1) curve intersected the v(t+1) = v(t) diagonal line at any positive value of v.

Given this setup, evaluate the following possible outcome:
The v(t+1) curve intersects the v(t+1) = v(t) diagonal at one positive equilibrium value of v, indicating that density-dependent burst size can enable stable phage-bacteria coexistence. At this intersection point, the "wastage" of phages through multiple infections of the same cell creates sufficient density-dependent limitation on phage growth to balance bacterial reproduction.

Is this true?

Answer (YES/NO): NO